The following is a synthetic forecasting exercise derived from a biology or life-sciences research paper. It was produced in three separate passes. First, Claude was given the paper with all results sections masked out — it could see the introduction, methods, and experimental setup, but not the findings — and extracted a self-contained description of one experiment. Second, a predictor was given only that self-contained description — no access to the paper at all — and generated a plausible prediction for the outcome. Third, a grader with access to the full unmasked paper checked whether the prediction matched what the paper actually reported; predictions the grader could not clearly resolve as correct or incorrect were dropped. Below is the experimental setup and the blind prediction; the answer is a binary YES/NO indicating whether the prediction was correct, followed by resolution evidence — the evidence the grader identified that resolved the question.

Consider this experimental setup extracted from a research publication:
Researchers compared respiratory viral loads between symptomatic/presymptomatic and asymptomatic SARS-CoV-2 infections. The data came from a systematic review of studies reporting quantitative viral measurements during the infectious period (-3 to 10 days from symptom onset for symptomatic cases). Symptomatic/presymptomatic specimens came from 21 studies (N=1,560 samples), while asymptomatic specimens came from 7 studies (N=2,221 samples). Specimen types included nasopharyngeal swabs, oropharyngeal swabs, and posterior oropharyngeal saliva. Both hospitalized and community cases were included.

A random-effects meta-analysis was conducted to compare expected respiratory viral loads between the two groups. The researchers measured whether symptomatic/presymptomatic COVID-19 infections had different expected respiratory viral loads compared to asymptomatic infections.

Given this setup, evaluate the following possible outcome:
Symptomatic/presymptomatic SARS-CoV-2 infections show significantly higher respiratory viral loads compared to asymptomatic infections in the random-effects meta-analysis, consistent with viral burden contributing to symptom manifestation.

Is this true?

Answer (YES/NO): NO